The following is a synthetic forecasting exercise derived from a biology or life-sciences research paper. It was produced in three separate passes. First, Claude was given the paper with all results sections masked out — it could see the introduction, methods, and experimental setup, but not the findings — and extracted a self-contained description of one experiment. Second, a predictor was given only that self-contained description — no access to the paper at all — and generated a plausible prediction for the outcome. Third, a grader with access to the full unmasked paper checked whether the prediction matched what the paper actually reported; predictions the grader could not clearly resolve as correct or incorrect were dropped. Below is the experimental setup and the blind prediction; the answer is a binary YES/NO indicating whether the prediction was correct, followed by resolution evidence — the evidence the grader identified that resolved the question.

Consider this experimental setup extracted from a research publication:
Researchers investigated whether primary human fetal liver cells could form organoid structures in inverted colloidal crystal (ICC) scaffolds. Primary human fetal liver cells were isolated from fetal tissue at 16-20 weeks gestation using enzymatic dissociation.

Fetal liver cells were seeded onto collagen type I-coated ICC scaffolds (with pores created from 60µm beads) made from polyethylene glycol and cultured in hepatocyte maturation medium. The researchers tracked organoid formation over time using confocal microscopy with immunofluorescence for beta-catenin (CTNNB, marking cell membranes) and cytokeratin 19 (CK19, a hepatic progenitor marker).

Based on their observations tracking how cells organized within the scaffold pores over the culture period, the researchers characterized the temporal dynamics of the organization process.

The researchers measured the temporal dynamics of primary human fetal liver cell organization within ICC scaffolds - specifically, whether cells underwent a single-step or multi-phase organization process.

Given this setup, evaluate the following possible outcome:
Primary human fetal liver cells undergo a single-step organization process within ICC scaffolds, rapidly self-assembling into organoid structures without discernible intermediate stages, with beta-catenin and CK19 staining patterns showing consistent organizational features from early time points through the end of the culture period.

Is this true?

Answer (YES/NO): NO